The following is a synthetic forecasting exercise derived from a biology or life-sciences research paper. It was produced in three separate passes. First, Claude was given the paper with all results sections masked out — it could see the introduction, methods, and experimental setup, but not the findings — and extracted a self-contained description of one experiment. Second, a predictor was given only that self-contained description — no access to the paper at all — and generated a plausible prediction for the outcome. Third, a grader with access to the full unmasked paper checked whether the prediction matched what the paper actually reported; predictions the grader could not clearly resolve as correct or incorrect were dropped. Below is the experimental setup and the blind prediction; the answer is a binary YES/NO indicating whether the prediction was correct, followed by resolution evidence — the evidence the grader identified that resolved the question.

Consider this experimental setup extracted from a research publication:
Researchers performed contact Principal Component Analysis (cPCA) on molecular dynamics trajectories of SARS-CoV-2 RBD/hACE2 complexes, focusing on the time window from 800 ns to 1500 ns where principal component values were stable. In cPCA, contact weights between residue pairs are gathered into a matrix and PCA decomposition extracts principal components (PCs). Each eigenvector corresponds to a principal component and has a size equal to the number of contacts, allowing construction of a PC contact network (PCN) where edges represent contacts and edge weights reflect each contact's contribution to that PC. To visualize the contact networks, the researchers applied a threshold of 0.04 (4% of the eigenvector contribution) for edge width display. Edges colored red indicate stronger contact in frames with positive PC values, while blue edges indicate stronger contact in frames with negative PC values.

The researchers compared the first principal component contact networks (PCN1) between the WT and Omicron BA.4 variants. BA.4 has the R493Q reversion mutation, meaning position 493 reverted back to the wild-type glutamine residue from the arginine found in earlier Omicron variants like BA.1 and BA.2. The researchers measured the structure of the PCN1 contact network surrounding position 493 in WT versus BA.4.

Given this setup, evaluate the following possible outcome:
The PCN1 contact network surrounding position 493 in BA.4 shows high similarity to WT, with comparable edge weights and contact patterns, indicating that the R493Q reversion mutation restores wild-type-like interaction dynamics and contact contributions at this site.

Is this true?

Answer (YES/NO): NO